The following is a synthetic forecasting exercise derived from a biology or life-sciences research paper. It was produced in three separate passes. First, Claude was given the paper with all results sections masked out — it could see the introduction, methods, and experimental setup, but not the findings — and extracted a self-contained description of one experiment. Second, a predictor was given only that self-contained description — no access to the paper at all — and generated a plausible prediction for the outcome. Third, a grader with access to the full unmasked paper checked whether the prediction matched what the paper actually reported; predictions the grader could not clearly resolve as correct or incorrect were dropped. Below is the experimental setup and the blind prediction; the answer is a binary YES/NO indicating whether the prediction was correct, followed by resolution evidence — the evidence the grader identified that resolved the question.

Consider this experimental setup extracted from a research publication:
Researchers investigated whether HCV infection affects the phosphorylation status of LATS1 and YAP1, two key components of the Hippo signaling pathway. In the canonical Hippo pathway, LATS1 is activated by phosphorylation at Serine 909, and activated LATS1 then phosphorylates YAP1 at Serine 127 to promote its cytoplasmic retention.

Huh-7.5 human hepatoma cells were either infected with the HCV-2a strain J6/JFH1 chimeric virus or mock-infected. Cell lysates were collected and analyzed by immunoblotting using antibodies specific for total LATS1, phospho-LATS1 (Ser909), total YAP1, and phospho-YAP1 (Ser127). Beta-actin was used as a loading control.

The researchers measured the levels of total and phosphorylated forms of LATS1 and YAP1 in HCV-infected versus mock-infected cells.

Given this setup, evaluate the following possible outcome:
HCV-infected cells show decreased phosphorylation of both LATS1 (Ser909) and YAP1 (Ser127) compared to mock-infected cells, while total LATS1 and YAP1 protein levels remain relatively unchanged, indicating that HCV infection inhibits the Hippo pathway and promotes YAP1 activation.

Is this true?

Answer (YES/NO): NO